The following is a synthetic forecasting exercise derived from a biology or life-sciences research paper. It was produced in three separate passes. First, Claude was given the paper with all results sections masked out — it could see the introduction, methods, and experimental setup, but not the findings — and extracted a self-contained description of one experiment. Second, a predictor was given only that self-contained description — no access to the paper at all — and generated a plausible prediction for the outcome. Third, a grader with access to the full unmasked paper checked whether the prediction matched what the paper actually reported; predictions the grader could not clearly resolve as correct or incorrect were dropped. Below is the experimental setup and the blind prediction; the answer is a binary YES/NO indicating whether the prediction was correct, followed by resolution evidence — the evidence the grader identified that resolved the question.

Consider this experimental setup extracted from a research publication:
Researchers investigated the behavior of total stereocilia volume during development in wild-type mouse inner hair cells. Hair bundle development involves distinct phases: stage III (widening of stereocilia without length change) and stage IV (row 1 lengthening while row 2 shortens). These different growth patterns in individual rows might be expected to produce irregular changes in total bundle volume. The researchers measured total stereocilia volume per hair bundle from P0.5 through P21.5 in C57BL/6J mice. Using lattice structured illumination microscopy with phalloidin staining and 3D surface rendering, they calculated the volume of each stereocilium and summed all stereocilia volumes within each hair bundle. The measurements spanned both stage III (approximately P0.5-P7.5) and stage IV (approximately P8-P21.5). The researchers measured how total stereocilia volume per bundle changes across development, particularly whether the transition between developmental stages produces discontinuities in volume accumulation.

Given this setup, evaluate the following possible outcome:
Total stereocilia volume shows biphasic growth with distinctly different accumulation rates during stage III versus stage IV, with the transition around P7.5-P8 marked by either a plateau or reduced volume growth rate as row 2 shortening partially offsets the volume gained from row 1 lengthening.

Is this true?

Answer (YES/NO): NO